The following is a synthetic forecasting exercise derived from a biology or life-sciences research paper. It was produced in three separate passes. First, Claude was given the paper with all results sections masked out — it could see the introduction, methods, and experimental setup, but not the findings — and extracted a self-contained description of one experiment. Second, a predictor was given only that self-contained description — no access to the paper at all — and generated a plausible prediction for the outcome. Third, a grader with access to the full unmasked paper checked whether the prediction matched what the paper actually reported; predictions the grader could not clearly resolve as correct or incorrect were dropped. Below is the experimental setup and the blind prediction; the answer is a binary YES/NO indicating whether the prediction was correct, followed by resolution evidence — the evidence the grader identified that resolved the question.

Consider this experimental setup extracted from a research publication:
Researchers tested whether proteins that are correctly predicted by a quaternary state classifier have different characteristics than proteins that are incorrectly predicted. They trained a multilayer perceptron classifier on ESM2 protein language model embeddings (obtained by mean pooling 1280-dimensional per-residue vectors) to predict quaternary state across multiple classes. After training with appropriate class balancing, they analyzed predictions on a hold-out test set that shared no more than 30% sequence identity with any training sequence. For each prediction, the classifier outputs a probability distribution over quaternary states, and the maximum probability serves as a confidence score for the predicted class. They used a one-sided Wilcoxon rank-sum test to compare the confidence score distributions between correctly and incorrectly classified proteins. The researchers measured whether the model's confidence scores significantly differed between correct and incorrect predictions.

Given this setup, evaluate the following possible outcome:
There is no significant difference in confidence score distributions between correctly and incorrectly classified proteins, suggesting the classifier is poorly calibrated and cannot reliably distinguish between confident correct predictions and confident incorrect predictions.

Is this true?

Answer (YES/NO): NO